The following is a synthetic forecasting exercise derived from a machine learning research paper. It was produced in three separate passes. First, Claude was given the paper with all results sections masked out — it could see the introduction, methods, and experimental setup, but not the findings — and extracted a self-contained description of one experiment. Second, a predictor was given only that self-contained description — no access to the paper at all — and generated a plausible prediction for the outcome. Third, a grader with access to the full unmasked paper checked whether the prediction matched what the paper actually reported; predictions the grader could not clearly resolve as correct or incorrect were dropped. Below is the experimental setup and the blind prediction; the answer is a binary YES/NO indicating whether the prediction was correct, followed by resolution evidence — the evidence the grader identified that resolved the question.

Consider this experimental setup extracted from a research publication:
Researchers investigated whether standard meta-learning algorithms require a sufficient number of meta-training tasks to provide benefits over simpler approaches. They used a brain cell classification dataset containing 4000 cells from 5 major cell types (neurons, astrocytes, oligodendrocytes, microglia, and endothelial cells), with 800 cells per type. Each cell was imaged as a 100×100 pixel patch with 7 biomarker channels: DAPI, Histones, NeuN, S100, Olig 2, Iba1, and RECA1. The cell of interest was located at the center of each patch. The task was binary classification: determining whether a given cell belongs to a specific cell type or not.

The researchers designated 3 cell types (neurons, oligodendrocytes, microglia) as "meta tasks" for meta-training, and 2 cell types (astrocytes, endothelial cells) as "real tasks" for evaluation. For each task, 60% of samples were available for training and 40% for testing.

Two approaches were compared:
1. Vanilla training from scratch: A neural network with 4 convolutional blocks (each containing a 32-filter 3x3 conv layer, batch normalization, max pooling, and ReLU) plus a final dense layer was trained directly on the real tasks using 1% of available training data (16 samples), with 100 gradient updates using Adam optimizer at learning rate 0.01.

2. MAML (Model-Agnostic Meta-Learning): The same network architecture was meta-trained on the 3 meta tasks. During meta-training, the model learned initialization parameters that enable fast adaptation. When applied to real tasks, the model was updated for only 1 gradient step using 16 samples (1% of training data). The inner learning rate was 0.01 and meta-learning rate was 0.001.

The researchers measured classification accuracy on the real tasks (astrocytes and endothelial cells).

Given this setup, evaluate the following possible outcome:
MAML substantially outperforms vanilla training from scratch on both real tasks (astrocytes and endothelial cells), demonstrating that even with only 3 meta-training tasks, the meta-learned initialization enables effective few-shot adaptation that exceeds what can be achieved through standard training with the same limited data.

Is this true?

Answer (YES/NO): NO